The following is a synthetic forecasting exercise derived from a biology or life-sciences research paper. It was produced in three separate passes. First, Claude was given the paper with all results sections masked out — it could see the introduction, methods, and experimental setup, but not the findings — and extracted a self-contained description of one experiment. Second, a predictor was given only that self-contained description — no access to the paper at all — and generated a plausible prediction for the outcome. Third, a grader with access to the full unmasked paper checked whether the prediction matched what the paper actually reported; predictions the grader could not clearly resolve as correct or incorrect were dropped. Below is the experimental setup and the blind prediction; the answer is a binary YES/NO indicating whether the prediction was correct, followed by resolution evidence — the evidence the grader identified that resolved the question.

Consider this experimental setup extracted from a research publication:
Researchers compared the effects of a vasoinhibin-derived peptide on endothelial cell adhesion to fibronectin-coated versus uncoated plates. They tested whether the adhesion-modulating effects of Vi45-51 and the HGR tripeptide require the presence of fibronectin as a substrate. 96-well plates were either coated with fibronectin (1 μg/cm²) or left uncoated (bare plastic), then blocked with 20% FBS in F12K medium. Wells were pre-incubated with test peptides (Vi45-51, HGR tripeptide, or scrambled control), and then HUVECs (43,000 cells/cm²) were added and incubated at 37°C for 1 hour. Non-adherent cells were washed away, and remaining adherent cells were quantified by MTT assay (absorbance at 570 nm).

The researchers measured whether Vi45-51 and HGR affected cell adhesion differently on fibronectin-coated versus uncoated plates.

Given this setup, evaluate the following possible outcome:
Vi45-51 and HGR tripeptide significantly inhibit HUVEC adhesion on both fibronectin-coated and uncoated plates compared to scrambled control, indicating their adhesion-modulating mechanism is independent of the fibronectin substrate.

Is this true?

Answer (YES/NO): NO